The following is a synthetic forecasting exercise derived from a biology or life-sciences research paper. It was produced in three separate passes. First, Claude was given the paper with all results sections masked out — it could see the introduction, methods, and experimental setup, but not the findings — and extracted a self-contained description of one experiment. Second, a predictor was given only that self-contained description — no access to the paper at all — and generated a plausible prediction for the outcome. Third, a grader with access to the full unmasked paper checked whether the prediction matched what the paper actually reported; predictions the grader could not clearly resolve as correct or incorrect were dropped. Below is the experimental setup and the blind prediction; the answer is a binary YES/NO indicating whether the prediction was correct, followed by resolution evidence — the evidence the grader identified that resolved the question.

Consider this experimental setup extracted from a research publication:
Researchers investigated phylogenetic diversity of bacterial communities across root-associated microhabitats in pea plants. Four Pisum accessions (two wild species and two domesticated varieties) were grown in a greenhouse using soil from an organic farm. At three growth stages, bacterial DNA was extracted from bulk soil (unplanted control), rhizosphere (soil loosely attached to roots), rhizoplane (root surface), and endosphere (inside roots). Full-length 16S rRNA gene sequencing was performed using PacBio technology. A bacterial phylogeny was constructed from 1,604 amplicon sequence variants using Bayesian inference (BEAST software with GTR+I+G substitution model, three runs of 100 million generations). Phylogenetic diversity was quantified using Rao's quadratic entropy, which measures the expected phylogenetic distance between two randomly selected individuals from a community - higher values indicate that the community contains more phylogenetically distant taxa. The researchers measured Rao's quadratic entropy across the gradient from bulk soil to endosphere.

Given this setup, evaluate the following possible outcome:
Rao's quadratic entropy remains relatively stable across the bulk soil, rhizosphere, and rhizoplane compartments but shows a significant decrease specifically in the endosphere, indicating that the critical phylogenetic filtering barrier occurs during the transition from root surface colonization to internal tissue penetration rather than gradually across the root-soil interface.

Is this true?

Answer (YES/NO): NO